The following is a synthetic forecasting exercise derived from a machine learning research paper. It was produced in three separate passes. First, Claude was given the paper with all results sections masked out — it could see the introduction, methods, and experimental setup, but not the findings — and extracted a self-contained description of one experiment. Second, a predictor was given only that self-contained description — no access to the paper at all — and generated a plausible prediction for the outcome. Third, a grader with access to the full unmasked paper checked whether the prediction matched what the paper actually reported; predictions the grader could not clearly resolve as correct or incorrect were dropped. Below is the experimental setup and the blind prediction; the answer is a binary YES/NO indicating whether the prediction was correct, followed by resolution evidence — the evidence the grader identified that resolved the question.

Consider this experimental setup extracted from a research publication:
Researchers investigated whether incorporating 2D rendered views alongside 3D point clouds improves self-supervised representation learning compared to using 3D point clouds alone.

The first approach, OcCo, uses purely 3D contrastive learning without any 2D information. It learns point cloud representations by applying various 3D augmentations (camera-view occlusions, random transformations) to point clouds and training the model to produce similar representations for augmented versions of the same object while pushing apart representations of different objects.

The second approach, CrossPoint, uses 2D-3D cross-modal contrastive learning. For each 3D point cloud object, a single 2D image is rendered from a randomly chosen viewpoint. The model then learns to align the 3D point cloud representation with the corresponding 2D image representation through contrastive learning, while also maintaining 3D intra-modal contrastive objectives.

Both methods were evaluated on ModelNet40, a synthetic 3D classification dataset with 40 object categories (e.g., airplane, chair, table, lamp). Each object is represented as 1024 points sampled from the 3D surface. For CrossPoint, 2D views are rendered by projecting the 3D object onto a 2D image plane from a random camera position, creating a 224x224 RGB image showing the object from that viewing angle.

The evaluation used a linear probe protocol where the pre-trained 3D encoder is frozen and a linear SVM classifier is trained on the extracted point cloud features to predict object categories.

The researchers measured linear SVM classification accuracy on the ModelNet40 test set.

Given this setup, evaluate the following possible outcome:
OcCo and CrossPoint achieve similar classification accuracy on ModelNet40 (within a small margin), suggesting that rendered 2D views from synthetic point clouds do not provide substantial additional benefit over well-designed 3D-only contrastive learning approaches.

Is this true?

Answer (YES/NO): NO